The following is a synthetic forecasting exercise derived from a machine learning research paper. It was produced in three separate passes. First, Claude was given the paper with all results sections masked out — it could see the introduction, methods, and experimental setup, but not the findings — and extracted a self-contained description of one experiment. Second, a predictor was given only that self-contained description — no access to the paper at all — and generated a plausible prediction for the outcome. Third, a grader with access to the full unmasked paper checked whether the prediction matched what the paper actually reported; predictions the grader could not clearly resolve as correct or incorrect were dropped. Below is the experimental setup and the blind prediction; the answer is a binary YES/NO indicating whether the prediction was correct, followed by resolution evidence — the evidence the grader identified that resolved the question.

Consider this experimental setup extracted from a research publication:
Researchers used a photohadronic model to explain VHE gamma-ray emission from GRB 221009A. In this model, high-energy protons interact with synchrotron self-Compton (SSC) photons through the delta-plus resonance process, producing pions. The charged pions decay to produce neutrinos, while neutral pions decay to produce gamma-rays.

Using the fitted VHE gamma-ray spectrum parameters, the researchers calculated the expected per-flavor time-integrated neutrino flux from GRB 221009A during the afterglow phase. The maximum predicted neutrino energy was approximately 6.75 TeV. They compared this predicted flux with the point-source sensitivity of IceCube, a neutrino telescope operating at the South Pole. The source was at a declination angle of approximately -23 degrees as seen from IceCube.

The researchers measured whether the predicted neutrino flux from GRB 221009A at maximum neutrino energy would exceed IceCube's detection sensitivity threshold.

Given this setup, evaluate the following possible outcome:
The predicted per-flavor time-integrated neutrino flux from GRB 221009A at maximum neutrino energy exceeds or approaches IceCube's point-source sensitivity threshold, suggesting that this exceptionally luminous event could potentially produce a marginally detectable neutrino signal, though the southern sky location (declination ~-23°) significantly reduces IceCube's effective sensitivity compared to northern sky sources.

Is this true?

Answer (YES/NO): NO